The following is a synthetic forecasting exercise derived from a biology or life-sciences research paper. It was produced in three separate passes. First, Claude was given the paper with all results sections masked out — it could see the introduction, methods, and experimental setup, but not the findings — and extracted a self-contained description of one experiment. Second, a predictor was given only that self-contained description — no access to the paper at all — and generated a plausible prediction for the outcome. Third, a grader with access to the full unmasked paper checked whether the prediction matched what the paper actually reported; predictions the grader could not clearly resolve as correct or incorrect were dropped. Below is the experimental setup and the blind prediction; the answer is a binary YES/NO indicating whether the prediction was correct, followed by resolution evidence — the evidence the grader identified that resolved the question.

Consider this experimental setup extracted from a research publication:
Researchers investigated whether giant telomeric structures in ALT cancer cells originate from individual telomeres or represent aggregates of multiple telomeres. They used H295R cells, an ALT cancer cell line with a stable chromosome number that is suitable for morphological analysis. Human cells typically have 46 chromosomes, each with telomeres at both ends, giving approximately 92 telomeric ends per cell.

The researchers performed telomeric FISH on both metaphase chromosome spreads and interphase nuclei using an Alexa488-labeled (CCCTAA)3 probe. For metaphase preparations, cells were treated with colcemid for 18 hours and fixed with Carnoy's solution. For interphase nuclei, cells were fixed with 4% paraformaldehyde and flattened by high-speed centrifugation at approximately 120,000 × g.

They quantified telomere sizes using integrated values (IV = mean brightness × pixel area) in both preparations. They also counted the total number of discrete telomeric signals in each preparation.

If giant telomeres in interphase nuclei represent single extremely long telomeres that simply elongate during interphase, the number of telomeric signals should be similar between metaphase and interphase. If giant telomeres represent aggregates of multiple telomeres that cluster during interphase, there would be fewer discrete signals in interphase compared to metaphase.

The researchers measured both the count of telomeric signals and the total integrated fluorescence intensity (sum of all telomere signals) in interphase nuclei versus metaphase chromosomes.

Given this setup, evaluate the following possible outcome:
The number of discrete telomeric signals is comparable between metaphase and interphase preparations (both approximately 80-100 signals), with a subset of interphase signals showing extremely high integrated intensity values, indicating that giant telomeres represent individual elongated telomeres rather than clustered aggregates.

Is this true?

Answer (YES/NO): NO